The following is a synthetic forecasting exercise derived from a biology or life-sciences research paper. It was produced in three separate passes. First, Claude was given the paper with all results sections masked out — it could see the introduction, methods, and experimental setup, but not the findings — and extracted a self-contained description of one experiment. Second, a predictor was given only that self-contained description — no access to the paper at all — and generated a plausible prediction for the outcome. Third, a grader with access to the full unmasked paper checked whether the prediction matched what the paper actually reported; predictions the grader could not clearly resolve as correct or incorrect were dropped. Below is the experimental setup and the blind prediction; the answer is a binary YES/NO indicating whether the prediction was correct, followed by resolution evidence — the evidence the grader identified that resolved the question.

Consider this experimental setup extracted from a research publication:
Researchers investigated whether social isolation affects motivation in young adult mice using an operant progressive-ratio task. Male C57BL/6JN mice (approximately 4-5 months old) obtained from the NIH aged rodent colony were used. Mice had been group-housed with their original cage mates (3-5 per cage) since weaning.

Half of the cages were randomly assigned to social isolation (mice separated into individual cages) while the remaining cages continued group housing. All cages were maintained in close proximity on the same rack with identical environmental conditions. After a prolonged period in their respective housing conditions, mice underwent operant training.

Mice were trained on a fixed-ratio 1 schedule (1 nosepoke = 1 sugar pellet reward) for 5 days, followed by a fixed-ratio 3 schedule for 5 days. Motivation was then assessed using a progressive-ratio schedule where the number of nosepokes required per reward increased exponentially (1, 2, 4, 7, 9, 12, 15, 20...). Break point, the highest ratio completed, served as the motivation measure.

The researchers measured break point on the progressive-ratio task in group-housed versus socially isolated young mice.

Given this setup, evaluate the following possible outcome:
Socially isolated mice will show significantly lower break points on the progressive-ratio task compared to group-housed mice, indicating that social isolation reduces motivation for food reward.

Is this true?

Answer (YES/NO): YES